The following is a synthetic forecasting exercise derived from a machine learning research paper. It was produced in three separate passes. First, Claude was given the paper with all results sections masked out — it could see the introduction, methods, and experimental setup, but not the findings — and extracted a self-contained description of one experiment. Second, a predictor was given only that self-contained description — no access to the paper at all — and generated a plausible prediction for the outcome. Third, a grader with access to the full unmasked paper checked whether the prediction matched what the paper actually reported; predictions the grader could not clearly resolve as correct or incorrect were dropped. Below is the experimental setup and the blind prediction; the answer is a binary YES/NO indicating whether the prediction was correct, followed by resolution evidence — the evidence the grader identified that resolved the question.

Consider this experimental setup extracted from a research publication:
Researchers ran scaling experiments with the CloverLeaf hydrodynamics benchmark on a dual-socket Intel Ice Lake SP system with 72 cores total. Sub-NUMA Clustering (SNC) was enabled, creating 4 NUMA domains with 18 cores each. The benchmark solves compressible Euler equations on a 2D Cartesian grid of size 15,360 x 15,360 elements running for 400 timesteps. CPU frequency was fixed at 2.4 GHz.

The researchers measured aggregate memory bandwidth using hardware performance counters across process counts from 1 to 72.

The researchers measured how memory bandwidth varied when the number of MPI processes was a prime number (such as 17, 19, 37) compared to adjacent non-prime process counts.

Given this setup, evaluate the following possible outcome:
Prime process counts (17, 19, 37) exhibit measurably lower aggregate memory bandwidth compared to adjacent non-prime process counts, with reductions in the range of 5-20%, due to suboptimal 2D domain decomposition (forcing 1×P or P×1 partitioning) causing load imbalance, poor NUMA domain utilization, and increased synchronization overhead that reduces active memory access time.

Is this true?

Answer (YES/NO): NO